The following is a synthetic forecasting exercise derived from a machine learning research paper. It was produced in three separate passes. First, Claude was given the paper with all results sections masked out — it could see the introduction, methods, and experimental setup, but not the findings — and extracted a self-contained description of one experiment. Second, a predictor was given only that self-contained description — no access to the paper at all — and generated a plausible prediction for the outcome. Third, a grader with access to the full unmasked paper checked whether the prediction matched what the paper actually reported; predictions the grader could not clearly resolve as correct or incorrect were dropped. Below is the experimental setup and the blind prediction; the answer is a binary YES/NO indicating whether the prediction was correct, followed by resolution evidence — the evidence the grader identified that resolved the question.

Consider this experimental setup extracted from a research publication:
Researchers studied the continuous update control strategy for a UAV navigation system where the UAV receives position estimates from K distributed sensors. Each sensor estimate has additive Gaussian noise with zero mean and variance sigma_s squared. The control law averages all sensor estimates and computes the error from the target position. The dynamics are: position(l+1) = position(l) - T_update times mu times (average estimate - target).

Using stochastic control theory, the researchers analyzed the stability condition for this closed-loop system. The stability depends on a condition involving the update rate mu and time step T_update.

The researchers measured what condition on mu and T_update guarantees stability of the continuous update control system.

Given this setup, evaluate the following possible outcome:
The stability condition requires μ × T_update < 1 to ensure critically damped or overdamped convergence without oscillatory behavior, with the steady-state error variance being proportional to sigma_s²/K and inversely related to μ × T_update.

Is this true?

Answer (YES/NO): NO